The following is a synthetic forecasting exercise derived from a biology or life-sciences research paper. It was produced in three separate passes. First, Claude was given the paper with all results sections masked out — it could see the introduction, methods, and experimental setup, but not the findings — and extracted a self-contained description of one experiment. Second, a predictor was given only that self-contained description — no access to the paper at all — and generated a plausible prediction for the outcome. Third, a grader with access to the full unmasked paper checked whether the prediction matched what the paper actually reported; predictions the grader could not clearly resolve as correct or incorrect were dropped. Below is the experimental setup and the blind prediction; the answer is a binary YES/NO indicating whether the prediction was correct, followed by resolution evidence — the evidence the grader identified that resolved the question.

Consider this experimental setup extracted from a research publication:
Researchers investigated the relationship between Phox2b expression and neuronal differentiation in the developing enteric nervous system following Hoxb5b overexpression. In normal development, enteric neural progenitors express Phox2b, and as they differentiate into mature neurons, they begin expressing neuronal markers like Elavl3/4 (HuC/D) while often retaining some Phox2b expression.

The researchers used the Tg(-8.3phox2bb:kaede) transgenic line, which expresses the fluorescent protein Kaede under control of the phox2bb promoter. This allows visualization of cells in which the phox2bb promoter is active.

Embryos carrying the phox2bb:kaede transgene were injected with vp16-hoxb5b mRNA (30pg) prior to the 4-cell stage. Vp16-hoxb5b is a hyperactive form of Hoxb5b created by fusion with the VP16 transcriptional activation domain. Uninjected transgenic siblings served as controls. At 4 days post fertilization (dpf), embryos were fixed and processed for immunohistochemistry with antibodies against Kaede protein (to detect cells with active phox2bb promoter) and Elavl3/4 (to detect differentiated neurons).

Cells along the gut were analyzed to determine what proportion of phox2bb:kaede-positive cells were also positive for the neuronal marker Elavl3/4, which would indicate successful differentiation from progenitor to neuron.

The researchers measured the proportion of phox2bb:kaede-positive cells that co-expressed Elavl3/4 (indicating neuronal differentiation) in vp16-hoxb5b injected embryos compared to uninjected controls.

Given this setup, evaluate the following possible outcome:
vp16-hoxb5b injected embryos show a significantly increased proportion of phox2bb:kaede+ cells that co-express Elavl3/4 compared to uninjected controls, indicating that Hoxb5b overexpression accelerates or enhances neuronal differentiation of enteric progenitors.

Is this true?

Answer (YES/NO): NO